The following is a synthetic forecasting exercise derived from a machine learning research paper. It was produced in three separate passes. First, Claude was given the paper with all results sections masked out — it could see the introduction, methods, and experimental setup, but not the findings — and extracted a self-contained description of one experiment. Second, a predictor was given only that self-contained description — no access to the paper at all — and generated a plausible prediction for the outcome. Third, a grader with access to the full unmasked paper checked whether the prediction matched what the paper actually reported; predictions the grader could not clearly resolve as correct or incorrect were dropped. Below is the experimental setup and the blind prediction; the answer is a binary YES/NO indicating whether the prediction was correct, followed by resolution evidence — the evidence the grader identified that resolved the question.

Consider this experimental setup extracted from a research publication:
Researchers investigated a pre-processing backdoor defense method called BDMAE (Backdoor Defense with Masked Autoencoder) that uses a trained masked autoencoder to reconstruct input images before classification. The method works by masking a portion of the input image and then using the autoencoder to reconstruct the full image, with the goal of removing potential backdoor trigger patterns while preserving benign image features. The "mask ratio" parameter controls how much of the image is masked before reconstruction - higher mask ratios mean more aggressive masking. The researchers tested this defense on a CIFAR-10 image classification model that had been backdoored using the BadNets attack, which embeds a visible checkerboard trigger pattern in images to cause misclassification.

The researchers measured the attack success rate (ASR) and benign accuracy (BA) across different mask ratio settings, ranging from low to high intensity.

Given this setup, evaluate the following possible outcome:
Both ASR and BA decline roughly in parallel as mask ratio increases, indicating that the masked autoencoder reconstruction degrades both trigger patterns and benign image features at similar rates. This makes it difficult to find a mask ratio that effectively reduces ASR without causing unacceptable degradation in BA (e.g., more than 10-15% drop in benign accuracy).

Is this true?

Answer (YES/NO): NO